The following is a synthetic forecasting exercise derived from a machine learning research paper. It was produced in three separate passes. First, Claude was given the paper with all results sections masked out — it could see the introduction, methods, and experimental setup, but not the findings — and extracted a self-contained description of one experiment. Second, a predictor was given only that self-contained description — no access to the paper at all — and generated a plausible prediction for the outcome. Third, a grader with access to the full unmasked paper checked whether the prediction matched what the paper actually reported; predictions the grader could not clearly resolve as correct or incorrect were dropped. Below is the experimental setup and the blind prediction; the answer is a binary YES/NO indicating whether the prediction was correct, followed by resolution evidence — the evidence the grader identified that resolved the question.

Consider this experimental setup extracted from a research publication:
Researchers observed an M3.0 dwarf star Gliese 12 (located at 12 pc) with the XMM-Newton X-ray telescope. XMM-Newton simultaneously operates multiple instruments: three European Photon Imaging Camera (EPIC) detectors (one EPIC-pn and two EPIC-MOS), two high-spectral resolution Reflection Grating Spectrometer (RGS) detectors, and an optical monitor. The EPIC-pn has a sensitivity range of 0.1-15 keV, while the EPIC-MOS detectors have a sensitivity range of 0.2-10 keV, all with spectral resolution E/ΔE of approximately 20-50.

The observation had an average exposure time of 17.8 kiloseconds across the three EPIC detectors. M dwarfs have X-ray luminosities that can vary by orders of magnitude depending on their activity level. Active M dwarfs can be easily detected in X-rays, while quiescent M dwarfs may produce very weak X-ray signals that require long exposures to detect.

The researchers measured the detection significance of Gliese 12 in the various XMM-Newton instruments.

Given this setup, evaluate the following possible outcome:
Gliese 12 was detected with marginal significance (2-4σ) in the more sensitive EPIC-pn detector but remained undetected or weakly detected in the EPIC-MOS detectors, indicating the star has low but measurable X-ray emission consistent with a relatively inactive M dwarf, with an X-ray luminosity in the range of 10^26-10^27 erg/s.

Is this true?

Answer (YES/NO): NO